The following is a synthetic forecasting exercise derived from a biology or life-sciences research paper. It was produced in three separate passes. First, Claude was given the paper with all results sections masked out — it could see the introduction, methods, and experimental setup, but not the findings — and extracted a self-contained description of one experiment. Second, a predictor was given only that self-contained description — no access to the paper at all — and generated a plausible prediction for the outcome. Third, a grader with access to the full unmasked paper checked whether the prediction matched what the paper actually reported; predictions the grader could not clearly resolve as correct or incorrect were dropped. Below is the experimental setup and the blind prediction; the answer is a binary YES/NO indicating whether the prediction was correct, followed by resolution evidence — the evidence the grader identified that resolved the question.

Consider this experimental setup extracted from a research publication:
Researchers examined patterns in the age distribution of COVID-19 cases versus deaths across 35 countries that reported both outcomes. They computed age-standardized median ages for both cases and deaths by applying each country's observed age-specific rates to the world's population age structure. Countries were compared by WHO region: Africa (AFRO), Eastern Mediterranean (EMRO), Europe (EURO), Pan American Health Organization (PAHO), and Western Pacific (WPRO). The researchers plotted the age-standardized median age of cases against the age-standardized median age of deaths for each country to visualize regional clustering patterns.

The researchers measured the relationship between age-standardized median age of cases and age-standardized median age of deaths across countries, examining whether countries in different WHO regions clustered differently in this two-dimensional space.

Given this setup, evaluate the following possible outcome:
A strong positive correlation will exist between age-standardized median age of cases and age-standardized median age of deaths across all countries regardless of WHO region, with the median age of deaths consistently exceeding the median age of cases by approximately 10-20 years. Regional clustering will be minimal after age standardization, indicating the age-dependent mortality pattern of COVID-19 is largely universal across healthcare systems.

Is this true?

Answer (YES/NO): NO